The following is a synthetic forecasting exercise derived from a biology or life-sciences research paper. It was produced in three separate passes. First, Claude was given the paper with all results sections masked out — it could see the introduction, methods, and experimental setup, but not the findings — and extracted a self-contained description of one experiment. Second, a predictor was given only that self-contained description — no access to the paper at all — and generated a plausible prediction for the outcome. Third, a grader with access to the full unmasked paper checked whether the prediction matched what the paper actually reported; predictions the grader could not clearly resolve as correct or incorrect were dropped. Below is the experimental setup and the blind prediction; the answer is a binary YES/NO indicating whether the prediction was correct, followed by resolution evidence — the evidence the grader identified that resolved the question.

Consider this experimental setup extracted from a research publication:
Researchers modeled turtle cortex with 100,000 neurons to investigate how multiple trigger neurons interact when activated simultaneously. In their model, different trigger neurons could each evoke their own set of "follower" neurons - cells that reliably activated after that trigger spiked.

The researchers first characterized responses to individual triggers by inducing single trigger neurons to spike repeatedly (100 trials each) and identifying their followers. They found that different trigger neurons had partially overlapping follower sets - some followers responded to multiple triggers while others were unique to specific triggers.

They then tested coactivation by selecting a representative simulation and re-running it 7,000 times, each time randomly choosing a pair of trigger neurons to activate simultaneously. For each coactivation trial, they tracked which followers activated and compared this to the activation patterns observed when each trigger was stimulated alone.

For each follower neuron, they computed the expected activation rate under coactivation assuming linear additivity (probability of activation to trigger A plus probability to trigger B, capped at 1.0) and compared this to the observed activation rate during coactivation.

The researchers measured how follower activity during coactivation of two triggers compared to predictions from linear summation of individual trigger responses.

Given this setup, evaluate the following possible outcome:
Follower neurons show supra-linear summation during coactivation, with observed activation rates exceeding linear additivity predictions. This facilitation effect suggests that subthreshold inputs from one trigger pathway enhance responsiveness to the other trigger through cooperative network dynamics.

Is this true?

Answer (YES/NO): NO